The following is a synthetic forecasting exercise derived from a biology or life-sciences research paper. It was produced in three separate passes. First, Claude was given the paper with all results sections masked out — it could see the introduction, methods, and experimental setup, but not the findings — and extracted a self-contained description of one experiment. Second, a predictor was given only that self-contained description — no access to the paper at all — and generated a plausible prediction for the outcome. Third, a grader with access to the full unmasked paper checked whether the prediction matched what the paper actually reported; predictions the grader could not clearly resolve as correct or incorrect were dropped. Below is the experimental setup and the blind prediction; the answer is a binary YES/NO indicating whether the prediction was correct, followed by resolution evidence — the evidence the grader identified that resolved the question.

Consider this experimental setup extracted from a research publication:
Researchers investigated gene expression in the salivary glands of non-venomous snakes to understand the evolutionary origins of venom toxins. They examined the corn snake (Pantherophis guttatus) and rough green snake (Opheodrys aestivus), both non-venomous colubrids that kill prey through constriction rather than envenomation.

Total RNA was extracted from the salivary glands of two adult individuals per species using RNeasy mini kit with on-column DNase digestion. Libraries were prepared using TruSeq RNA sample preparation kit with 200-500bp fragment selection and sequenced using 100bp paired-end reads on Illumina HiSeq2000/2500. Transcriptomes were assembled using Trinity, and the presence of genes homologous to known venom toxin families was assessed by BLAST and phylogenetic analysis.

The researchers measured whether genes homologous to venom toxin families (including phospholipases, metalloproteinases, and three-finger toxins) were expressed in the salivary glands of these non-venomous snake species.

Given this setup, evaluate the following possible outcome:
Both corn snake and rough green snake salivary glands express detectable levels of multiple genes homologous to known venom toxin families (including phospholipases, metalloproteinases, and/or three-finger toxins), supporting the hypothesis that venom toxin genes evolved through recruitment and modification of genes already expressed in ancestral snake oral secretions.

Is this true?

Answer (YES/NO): NO